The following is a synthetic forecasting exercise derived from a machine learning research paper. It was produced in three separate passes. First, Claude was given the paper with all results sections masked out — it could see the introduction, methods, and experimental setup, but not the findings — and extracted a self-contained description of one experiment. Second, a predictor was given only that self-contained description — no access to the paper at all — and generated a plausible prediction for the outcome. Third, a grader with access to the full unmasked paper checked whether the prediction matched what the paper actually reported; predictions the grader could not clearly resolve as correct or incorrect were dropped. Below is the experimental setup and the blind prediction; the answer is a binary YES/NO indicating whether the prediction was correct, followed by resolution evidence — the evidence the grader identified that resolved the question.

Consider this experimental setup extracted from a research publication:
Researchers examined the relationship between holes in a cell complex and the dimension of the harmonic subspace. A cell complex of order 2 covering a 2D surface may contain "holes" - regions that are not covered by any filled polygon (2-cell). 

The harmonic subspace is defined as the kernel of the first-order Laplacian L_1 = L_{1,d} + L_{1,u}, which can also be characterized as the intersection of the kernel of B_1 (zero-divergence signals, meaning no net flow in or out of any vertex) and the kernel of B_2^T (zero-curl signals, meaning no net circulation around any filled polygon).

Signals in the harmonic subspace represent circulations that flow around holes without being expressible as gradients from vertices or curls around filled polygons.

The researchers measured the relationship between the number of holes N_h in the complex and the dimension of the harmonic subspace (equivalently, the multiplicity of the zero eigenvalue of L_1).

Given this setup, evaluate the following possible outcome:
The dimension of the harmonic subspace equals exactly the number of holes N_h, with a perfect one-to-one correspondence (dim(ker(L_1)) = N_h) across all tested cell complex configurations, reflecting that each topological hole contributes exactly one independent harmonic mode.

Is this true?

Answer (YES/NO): YES